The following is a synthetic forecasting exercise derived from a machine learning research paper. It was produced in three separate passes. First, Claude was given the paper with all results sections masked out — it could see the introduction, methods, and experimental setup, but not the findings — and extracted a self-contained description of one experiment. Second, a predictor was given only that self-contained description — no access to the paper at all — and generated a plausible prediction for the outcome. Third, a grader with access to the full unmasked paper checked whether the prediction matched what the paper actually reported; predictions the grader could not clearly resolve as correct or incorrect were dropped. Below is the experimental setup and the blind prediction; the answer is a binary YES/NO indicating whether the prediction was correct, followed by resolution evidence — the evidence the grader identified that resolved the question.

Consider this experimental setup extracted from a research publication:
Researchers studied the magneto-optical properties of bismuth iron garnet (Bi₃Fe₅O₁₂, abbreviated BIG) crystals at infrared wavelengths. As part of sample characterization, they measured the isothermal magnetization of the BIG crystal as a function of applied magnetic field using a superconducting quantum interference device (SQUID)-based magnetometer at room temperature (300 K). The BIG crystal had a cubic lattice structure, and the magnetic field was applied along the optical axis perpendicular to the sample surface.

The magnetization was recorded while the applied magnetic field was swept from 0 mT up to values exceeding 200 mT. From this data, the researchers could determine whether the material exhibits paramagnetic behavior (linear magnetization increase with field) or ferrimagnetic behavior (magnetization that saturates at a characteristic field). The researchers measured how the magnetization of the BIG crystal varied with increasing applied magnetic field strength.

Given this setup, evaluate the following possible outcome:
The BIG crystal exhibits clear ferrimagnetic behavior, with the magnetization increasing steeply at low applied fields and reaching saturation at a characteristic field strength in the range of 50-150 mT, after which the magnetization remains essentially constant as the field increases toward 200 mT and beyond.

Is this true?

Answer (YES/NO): YES